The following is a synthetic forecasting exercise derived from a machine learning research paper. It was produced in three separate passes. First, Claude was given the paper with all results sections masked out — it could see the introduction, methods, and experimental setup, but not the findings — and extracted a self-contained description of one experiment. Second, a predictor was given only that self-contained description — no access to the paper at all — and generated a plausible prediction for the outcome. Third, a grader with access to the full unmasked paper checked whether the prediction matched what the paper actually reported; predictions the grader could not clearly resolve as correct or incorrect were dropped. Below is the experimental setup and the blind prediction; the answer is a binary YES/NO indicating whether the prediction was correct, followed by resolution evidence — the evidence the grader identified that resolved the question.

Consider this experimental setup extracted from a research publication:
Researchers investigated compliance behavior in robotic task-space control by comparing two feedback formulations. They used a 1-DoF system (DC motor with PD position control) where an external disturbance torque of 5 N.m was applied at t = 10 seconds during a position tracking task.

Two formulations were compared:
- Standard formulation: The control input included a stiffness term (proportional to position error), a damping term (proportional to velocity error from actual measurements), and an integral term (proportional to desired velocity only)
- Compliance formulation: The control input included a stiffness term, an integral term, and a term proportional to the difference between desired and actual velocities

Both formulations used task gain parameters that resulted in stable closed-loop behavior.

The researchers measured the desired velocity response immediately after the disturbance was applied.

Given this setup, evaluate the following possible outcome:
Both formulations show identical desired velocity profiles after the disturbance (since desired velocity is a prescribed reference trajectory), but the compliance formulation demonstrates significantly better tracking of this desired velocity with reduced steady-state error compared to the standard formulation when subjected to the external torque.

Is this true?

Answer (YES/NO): NO